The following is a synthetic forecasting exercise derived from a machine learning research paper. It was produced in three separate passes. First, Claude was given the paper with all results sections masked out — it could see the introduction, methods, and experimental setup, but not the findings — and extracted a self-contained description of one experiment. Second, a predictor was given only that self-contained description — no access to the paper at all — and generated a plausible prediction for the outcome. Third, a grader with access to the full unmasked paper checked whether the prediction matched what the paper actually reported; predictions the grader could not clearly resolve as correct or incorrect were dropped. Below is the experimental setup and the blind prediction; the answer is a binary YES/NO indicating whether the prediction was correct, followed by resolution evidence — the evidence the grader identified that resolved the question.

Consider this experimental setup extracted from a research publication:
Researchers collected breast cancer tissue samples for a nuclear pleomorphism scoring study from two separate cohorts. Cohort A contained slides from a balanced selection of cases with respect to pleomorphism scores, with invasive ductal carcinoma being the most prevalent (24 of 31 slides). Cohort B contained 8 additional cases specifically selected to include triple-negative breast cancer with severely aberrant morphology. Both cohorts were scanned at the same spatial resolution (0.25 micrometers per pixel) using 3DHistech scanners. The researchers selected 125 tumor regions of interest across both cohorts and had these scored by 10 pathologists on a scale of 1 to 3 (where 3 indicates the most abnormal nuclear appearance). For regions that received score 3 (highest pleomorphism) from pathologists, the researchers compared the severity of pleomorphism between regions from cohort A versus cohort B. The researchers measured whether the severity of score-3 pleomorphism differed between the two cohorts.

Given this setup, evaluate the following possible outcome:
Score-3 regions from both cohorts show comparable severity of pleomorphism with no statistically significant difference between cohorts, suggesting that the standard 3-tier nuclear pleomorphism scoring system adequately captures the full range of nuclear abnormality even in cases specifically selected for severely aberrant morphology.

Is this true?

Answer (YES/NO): NO